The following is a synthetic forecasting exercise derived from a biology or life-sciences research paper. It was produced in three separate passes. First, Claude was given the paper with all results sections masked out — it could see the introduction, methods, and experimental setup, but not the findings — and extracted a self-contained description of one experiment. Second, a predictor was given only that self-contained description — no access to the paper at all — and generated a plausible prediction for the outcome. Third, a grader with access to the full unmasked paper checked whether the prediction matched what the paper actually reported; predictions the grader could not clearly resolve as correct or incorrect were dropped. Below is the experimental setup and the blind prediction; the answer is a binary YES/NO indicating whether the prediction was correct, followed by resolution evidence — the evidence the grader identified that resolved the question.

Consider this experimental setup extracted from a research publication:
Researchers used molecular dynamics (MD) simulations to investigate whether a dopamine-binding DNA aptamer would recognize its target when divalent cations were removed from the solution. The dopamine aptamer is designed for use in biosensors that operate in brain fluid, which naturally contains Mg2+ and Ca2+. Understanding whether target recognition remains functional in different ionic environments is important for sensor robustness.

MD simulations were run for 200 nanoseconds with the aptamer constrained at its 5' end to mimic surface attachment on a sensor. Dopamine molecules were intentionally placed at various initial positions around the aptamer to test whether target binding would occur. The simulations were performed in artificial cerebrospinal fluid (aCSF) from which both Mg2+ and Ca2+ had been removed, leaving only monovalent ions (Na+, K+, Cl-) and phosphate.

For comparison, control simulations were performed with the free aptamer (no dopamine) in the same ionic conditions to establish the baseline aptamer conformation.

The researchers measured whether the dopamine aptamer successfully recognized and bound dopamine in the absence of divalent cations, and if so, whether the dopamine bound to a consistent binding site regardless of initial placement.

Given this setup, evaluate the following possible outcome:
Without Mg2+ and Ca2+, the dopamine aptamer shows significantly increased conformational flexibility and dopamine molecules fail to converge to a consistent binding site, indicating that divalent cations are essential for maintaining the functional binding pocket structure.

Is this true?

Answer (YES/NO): NO